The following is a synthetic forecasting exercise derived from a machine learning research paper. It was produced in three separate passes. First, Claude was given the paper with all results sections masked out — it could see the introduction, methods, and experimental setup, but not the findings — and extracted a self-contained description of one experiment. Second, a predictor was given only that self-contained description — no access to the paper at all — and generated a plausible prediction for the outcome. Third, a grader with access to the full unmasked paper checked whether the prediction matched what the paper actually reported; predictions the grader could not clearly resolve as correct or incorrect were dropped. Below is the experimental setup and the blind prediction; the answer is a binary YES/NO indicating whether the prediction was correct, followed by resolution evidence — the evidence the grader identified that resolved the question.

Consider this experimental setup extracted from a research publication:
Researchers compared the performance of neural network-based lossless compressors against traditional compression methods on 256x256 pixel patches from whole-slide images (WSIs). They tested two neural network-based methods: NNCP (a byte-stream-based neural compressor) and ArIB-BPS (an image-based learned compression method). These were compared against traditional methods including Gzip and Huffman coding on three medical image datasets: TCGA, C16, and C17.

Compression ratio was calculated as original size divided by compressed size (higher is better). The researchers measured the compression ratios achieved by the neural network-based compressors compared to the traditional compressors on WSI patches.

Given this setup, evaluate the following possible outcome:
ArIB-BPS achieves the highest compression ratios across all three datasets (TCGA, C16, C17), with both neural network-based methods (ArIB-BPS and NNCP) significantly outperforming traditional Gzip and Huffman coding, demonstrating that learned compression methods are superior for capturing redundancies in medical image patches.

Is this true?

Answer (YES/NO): NO